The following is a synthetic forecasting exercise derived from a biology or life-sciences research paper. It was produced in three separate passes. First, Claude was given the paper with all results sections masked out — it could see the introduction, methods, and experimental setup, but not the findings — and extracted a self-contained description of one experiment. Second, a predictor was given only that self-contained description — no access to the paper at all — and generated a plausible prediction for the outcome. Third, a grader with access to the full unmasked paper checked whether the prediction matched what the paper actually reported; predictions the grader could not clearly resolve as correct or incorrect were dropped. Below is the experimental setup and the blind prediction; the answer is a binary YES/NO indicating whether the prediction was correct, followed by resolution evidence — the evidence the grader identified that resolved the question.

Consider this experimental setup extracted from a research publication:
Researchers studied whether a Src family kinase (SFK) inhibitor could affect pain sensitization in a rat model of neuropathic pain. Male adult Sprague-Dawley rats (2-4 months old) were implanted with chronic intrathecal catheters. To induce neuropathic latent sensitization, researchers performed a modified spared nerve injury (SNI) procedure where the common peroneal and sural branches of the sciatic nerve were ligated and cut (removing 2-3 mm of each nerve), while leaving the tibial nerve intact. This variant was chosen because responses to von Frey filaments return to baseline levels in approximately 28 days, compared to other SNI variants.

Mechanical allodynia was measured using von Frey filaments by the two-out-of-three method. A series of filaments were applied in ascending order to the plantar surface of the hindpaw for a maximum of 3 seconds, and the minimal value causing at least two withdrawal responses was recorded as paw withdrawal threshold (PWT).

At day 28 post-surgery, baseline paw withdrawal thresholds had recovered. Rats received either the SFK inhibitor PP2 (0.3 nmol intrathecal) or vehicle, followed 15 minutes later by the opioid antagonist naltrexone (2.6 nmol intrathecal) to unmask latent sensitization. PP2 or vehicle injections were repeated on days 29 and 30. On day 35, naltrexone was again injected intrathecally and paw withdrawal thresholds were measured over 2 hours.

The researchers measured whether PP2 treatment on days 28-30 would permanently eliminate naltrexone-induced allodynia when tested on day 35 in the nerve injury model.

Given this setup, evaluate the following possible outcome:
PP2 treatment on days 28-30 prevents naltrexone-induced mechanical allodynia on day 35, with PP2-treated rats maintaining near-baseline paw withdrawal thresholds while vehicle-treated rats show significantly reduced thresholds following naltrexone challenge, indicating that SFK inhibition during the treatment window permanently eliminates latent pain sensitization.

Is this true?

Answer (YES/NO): YES